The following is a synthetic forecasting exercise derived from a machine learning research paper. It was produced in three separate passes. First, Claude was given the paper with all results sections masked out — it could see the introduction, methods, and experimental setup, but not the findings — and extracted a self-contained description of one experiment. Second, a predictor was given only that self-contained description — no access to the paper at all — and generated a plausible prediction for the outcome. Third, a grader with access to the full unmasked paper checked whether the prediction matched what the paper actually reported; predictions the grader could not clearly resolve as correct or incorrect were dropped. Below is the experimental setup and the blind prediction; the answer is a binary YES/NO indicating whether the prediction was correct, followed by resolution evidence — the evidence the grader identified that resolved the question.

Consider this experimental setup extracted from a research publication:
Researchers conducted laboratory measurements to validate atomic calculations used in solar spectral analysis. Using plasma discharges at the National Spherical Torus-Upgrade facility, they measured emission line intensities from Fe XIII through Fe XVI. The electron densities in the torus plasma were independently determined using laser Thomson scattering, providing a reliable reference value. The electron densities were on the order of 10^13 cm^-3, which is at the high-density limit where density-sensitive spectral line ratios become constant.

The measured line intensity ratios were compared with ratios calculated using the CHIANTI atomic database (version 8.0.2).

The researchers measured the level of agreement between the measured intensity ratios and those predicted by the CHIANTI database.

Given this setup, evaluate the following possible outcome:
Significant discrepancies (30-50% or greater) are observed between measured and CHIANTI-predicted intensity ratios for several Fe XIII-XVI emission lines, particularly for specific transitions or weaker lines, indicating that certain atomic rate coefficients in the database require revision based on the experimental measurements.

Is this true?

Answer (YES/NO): NO